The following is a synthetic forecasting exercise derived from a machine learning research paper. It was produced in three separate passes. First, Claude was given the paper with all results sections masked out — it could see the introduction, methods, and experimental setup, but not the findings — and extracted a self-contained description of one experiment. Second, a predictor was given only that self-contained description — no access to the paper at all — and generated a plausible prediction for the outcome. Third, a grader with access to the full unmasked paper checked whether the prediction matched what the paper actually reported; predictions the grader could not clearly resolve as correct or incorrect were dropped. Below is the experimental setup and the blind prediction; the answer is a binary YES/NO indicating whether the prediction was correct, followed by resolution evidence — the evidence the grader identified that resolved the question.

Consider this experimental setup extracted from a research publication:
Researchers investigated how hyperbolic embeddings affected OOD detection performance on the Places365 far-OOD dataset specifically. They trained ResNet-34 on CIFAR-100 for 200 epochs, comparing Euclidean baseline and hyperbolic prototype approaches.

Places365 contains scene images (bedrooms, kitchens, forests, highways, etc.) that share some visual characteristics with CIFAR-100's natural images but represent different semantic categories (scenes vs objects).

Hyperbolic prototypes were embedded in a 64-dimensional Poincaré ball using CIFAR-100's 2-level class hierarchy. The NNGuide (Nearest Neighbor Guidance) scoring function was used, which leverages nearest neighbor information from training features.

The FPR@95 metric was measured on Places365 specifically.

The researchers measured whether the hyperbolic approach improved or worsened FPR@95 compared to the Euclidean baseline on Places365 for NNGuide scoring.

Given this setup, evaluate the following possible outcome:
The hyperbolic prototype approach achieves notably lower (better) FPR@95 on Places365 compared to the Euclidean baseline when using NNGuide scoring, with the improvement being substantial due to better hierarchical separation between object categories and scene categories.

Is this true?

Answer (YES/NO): NO